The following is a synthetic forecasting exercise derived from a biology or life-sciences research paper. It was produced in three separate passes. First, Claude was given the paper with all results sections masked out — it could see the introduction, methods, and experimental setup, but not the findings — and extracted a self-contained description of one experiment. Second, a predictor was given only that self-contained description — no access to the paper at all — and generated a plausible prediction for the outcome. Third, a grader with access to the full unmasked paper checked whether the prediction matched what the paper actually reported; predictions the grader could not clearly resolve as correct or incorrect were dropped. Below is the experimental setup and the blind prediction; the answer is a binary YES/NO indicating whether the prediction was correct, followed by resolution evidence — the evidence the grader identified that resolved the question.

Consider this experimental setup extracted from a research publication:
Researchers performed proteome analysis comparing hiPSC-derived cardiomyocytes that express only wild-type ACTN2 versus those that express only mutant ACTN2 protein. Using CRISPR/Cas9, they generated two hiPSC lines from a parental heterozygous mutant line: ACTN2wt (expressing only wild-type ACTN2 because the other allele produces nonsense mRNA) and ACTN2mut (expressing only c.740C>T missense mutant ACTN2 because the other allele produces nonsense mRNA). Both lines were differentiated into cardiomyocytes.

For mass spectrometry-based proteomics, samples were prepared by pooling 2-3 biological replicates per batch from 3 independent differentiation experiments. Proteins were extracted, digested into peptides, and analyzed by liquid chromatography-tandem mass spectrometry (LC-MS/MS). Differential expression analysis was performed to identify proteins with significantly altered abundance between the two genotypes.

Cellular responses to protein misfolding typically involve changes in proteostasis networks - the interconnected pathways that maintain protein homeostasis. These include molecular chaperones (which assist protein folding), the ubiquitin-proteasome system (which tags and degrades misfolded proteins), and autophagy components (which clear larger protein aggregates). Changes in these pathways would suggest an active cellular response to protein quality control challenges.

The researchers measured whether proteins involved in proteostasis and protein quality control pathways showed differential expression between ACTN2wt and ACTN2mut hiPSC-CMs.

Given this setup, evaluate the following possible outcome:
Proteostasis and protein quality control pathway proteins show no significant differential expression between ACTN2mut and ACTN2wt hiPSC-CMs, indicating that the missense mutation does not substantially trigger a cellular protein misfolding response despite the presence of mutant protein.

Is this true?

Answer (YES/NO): NO